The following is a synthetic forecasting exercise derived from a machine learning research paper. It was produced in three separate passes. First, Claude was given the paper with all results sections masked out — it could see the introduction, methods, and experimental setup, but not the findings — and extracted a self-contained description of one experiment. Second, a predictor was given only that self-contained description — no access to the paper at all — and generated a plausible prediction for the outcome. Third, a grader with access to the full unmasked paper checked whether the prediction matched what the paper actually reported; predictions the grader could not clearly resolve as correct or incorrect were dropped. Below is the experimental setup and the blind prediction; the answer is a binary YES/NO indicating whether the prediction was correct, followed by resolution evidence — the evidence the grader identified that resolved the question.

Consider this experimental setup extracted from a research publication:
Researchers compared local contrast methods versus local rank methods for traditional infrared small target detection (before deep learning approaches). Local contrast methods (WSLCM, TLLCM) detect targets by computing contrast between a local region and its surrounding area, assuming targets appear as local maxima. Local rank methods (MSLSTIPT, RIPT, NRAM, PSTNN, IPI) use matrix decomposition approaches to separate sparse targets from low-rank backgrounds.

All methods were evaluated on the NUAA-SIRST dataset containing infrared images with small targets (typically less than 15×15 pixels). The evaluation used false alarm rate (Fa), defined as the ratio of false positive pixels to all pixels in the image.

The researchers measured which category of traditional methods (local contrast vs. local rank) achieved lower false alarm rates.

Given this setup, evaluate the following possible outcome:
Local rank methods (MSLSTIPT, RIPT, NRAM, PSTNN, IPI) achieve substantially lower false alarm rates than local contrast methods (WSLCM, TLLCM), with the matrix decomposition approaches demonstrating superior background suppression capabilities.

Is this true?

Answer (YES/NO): YES